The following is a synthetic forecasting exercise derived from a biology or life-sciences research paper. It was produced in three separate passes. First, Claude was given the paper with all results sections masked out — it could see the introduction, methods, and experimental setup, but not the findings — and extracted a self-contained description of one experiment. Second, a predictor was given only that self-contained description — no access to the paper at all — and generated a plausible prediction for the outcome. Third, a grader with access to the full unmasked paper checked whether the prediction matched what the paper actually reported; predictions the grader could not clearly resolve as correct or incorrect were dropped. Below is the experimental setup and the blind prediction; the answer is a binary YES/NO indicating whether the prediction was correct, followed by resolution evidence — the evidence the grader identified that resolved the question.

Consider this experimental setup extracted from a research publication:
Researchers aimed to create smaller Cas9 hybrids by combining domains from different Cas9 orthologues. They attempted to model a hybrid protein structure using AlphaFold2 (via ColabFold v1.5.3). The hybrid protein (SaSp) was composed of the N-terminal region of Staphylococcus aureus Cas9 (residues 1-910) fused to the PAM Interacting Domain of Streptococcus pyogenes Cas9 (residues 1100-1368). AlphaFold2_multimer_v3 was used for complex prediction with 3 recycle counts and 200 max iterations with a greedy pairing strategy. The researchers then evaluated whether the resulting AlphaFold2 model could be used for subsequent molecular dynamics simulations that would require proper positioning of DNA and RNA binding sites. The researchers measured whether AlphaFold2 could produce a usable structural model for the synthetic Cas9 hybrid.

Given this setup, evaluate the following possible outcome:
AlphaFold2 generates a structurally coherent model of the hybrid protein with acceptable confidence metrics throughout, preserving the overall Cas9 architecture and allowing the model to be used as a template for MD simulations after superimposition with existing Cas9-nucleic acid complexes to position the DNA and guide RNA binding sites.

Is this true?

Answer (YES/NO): NO